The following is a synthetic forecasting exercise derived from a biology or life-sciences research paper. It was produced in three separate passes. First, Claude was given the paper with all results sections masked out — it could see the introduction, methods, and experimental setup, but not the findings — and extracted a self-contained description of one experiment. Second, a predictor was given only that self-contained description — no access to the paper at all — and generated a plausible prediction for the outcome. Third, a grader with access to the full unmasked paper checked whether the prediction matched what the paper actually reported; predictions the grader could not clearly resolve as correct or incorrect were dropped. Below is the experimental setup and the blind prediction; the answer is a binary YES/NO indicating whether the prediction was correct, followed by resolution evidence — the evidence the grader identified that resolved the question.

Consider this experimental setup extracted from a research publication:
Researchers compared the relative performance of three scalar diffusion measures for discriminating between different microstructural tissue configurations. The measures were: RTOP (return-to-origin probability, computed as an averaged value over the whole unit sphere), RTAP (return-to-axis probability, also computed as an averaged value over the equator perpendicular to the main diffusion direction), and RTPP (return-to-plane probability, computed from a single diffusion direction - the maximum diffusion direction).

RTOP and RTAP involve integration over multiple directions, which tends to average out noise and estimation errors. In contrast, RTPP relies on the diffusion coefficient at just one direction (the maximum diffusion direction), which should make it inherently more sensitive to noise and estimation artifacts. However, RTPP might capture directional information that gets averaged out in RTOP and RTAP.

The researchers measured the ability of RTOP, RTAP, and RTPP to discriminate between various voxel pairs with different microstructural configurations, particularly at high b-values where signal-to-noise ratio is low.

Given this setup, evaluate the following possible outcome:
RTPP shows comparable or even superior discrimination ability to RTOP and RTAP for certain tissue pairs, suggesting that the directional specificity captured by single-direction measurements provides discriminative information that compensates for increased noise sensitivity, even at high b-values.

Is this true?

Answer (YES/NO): NO